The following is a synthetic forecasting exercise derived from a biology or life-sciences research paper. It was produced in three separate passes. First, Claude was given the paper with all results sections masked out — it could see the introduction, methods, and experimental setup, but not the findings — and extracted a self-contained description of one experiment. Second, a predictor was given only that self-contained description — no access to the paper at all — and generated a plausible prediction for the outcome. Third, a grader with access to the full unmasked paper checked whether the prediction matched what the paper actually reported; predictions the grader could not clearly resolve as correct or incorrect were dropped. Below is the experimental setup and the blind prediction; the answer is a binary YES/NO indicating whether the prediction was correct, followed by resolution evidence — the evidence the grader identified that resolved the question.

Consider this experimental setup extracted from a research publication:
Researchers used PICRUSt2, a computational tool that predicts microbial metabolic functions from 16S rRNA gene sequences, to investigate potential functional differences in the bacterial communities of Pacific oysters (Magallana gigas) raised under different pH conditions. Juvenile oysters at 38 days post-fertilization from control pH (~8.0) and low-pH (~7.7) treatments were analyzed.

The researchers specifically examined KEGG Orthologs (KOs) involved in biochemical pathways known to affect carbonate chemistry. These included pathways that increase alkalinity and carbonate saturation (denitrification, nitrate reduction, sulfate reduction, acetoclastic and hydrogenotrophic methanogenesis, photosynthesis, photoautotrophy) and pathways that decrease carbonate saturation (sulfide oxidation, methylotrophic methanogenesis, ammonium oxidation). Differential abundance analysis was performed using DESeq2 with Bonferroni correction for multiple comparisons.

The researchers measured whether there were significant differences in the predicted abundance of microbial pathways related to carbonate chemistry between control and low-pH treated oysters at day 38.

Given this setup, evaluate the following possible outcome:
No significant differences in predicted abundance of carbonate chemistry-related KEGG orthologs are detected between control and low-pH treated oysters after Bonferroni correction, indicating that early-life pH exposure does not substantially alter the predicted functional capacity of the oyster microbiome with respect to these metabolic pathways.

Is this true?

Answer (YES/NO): NO